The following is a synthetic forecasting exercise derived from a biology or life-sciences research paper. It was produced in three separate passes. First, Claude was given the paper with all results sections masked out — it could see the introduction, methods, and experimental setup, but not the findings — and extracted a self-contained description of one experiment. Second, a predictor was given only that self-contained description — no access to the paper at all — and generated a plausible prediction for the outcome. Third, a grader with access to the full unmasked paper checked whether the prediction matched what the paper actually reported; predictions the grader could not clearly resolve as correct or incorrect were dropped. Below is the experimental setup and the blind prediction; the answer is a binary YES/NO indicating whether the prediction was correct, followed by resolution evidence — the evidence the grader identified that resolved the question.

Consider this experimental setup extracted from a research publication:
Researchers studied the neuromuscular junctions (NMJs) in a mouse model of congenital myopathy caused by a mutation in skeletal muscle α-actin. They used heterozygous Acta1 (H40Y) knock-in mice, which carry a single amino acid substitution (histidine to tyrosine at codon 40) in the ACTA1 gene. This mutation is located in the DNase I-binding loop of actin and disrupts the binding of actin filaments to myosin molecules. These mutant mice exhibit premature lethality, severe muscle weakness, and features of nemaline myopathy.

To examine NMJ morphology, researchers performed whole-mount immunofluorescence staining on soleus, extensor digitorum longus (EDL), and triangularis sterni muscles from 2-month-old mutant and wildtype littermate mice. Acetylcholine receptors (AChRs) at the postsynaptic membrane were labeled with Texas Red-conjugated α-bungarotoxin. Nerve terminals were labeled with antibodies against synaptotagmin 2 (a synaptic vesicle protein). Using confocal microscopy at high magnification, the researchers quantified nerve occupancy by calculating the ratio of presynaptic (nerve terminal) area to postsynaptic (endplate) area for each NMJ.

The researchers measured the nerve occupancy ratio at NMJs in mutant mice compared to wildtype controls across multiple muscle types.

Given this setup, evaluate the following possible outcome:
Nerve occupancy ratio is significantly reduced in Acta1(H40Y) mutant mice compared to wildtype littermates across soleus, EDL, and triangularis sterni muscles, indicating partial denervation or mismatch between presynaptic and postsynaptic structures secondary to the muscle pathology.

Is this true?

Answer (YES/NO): NO